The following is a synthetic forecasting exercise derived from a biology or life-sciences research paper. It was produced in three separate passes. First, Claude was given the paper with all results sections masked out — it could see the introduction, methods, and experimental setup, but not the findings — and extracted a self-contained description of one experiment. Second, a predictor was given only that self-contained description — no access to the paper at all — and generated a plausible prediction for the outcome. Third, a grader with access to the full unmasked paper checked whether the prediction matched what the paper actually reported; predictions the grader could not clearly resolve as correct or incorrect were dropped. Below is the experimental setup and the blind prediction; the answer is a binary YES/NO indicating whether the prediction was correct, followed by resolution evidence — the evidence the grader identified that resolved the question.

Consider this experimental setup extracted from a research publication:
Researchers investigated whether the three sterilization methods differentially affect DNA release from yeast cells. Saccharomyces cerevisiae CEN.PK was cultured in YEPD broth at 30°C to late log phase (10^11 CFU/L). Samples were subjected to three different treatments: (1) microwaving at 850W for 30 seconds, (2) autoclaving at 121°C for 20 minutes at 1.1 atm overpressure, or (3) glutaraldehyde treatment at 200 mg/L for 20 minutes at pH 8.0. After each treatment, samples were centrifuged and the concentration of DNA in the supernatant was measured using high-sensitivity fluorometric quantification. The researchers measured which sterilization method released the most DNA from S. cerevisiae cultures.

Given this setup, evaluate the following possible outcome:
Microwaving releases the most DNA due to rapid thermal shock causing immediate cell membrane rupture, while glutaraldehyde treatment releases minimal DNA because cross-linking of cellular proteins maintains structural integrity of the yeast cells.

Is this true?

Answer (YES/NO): NO